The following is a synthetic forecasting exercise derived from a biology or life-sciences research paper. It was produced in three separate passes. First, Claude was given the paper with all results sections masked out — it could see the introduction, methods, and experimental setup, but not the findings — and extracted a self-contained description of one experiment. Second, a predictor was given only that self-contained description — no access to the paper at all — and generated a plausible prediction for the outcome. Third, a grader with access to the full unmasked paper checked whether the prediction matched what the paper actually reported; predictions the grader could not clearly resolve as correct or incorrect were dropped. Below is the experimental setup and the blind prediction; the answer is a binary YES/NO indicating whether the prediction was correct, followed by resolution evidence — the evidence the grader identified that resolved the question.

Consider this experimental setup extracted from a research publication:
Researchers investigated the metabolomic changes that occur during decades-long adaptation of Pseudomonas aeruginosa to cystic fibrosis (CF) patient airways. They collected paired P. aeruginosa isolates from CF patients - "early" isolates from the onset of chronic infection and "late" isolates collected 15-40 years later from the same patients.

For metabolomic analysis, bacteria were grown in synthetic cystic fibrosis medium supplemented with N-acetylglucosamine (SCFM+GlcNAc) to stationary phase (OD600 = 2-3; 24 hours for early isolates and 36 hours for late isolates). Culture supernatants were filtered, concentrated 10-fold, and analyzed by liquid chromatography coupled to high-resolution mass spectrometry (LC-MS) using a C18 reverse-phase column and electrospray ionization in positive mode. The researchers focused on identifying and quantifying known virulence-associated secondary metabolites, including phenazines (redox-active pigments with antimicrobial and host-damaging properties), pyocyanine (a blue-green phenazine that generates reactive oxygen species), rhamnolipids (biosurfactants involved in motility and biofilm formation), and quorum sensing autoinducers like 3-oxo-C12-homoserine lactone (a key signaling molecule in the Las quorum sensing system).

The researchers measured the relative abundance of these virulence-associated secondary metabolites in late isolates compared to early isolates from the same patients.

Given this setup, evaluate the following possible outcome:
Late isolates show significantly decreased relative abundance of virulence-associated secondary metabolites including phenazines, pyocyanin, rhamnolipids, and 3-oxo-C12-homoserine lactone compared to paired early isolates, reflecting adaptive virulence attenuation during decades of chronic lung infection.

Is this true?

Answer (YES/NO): YES